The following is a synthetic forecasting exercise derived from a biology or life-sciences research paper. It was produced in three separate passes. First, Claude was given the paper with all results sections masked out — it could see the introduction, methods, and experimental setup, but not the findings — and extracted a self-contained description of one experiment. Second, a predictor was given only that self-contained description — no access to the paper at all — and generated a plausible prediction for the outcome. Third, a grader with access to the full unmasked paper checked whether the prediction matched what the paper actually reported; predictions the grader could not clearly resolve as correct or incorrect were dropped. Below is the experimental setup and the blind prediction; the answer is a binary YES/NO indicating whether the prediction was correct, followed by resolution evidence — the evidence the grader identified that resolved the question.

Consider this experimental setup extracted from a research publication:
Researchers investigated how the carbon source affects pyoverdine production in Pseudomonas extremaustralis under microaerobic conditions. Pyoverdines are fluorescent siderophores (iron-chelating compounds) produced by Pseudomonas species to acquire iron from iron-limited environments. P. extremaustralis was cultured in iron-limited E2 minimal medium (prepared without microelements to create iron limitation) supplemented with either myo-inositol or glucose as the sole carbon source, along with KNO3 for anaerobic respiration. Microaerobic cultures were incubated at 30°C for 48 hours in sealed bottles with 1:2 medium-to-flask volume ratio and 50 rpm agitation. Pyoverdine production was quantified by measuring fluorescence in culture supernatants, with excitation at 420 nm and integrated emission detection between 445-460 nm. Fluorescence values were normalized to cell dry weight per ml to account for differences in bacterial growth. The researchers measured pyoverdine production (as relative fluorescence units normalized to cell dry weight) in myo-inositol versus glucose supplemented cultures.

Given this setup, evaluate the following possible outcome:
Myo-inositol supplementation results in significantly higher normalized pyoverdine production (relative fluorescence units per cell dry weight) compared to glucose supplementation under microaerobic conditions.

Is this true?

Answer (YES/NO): YES